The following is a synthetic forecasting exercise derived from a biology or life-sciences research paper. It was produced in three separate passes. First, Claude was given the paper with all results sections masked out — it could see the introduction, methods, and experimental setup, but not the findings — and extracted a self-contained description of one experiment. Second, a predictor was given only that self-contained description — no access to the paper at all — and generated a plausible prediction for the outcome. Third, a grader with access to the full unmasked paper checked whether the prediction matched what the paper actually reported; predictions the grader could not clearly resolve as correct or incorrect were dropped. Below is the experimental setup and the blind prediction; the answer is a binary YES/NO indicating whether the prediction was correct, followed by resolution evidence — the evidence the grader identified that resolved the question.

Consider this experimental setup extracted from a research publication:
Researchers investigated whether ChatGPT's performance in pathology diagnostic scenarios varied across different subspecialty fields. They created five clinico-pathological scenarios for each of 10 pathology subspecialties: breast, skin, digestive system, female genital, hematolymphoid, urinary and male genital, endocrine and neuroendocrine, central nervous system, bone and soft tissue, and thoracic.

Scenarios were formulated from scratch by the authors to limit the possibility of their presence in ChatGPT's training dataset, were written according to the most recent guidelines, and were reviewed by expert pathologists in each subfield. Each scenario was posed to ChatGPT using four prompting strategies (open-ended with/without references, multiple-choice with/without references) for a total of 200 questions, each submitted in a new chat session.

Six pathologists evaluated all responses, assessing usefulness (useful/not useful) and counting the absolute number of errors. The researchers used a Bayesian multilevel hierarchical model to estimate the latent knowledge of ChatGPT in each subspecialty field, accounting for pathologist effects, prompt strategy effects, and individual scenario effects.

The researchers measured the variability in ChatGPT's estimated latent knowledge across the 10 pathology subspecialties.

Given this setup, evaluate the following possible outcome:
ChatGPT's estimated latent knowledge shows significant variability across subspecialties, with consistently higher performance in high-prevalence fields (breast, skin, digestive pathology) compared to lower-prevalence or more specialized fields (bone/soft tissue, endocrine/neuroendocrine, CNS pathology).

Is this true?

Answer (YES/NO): NO